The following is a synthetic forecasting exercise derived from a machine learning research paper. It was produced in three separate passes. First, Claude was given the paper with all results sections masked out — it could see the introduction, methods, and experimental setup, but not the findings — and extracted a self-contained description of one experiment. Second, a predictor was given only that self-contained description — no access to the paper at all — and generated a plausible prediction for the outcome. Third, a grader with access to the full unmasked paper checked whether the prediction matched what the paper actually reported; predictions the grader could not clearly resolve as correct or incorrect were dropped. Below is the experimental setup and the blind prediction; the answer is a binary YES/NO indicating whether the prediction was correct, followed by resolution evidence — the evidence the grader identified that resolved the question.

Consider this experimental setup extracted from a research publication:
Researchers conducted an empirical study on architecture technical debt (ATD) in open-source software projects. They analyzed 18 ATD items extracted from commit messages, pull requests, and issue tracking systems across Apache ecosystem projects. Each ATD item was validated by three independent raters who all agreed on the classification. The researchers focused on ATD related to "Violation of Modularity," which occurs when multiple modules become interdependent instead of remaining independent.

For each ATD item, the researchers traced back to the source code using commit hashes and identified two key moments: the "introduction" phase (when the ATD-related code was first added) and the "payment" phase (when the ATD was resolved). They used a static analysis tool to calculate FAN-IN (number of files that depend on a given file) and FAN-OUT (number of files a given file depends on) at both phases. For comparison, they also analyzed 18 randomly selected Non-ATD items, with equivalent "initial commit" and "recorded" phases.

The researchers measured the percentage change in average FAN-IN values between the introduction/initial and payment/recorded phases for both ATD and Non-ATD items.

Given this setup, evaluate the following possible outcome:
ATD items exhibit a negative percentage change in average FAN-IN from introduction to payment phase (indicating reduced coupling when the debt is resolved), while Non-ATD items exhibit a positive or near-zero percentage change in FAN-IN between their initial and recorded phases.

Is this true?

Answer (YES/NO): NO